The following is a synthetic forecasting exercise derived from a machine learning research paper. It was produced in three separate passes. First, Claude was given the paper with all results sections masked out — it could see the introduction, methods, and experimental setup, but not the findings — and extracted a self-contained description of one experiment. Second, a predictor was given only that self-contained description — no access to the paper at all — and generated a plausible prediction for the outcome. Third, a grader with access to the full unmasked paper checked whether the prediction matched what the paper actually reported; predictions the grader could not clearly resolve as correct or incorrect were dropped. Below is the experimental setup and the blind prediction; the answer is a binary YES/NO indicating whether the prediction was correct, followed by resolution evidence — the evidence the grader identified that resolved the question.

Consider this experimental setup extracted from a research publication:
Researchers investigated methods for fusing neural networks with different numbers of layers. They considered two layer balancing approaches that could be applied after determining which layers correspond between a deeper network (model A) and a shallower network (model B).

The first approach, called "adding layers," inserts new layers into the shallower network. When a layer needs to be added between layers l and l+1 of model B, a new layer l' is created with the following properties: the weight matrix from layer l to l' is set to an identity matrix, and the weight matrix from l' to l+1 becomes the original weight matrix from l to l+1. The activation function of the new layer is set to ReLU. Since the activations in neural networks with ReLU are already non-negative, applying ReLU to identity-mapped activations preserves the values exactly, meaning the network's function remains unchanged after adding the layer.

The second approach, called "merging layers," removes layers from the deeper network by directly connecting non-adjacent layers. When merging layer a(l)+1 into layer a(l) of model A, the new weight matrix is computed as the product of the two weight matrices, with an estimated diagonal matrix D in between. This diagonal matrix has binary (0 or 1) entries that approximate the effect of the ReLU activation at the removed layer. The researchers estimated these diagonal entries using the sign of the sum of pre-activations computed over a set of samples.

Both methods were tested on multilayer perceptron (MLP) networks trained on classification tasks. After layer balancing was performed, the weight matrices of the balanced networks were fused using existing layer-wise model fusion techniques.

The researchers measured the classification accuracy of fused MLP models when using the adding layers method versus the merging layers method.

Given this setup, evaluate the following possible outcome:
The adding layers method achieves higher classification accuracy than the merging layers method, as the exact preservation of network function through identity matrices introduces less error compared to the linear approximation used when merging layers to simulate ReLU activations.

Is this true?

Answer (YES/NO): NO